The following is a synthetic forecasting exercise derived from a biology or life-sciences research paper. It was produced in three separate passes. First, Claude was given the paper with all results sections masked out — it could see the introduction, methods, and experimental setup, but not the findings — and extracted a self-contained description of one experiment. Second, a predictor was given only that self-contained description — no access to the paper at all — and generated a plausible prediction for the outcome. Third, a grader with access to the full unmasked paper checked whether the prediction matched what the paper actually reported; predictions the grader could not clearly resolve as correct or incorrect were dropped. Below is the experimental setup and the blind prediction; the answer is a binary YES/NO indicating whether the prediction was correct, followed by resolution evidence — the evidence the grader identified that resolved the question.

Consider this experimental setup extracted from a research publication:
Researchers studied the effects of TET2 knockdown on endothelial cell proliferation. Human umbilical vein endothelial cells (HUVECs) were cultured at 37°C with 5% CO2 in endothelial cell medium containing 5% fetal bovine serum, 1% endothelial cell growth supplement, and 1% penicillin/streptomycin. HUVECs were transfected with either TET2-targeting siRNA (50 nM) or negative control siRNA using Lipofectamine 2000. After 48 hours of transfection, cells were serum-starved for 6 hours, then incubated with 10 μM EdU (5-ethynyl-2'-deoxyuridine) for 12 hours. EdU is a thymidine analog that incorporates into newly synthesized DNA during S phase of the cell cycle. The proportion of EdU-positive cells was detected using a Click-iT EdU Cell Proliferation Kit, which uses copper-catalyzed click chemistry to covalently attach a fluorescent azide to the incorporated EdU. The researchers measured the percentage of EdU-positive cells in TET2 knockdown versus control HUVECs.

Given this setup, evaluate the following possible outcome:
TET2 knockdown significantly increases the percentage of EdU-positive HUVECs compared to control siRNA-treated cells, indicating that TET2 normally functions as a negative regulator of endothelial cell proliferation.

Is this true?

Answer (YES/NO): YES